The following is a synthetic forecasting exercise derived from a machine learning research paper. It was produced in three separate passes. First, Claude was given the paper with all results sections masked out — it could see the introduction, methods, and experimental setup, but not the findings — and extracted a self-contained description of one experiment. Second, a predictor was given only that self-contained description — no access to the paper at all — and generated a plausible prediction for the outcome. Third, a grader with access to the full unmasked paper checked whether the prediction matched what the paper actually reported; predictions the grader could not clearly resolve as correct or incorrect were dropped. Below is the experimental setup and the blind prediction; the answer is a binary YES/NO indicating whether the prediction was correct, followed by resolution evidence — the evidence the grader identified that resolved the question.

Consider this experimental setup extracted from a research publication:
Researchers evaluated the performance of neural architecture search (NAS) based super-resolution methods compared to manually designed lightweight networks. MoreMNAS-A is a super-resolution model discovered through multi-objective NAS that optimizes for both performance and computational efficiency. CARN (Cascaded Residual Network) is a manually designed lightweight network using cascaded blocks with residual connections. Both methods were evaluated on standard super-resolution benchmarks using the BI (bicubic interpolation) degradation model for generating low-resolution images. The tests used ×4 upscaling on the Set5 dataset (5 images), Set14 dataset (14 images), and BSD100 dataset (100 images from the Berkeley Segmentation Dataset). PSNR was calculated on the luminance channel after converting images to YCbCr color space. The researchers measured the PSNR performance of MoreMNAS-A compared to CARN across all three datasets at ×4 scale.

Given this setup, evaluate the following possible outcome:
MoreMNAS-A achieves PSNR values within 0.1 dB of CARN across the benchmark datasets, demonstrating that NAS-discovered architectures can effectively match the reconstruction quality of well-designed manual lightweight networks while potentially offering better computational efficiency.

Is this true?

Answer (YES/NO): NO